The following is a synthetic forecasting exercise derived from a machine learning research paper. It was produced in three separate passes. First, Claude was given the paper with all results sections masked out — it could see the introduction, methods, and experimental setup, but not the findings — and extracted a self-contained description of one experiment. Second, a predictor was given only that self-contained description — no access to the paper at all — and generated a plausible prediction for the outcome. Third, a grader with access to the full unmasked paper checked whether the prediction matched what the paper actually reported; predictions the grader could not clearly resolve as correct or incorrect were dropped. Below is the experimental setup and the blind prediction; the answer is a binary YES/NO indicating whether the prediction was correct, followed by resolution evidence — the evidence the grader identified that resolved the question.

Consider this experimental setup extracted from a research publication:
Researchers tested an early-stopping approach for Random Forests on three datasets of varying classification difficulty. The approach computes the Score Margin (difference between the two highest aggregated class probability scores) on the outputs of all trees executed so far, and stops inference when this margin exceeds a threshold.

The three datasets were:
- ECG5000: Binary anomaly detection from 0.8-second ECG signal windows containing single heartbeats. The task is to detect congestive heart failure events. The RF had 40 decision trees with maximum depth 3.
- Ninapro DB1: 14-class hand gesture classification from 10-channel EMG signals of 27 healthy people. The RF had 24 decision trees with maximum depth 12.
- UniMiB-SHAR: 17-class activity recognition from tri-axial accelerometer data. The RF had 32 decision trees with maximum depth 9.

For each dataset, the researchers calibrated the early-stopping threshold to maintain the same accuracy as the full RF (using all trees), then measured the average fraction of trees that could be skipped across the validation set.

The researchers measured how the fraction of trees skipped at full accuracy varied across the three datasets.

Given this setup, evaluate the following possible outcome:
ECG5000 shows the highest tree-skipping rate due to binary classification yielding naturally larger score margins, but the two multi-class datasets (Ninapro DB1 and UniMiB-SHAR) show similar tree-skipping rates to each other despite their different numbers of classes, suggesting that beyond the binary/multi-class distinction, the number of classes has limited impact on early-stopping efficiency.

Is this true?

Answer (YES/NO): NO